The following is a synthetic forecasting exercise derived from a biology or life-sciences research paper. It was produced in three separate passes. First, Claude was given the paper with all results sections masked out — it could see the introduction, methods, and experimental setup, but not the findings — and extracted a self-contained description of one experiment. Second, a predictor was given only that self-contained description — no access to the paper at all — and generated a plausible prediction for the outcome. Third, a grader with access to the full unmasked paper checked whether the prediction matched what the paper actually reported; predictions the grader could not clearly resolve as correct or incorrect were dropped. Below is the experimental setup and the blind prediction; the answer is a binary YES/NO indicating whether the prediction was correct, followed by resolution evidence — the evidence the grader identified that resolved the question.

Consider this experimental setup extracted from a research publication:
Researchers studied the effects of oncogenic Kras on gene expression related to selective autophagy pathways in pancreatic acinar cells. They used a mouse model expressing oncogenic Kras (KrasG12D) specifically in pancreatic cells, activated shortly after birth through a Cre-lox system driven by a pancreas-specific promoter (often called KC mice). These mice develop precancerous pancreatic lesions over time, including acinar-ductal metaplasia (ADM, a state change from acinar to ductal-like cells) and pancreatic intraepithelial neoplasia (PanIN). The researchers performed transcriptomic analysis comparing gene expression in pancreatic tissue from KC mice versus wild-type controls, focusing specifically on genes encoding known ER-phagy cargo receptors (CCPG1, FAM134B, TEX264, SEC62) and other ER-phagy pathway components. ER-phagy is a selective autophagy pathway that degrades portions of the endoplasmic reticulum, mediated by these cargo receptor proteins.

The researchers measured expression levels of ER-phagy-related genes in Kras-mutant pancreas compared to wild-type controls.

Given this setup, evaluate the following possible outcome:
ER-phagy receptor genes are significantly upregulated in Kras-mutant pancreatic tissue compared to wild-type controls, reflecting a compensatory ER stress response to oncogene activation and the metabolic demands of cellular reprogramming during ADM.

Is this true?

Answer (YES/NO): NO